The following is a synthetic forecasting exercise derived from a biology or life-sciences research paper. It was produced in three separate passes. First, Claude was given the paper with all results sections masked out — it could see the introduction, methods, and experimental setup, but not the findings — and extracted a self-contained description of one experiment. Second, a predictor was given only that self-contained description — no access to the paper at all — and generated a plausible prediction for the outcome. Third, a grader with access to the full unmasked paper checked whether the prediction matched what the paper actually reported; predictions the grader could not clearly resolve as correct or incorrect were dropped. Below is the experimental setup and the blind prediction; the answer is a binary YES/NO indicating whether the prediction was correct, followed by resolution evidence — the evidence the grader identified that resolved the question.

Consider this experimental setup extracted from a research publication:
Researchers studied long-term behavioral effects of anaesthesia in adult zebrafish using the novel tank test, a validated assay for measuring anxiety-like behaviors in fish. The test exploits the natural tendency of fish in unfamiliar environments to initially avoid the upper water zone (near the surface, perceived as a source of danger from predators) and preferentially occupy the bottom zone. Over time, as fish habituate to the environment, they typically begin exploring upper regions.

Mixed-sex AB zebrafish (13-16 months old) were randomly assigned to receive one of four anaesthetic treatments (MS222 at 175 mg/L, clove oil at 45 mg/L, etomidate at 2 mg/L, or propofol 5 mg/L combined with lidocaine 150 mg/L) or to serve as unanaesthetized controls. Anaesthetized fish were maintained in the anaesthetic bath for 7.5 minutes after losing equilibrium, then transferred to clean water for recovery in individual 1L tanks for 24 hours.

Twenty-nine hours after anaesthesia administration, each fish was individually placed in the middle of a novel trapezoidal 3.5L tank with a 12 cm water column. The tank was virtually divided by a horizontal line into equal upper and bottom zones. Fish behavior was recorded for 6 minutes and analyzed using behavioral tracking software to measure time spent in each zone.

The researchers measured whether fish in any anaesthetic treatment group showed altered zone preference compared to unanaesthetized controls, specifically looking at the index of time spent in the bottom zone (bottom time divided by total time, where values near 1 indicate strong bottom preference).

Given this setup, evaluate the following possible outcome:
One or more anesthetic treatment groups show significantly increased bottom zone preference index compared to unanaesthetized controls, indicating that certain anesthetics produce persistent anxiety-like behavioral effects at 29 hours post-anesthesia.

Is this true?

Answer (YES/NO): NO